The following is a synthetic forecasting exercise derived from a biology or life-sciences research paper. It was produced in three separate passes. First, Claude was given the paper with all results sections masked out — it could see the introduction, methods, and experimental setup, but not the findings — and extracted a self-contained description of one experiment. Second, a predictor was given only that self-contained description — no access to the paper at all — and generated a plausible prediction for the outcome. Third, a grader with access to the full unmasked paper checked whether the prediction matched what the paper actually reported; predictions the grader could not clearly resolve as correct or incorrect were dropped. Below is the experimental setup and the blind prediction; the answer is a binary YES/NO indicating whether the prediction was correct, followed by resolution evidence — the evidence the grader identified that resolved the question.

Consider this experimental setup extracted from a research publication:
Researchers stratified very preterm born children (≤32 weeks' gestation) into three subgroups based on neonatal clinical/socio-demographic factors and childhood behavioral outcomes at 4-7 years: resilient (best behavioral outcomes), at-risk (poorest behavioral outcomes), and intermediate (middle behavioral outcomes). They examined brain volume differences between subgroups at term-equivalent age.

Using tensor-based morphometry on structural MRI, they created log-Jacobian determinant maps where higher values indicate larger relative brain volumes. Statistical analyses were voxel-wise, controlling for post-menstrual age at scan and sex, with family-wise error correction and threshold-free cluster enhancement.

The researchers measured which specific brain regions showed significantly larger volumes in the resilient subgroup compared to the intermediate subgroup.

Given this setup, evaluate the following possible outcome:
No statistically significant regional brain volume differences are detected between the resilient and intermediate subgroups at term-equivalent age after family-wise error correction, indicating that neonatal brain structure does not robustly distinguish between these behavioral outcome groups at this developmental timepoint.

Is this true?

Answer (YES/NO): NO